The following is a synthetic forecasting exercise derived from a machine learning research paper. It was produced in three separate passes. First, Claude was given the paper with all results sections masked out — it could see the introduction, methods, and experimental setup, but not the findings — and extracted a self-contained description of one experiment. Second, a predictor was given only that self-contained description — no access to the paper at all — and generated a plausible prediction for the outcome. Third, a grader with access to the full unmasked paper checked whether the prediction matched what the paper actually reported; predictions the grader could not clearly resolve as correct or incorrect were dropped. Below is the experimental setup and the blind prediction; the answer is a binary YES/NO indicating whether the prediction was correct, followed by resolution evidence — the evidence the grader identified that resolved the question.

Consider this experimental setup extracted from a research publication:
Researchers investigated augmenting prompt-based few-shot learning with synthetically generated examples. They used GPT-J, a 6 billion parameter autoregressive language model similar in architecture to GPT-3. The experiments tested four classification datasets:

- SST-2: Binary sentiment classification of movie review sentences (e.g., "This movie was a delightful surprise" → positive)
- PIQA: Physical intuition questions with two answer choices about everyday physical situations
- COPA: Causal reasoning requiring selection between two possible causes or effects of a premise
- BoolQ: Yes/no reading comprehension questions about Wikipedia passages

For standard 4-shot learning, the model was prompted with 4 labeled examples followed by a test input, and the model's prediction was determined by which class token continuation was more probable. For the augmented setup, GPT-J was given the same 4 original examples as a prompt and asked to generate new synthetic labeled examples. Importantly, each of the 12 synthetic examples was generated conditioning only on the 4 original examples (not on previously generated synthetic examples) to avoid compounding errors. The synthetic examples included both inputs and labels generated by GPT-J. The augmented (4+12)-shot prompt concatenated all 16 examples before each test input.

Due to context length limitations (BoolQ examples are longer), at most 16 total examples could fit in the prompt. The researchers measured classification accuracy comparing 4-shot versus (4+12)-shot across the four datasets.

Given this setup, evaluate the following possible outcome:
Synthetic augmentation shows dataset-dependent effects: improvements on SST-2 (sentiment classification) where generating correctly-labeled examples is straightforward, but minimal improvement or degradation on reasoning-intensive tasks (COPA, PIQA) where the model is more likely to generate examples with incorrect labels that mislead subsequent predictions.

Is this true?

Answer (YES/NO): NO